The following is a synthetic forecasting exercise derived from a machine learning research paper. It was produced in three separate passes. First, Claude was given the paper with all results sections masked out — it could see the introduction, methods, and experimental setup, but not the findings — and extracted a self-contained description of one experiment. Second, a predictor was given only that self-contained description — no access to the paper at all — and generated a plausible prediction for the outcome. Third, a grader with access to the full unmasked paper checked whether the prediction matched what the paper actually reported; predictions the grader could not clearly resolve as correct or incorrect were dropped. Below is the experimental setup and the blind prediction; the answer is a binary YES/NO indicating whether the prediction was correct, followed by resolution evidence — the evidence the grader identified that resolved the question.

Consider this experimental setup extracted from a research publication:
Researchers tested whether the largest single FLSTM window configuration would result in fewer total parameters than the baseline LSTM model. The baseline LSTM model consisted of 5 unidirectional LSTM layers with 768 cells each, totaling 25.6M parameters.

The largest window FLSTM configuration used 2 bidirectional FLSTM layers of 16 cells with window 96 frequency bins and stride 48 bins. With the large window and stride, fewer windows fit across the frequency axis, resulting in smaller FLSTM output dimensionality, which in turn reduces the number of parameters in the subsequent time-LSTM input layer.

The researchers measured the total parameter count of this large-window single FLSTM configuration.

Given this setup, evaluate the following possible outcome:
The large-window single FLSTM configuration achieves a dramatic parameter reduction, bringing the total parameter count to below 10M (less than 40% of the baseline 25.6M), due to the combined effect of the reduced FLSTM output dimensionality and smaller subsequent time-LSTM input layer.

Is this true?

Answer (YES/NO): NO